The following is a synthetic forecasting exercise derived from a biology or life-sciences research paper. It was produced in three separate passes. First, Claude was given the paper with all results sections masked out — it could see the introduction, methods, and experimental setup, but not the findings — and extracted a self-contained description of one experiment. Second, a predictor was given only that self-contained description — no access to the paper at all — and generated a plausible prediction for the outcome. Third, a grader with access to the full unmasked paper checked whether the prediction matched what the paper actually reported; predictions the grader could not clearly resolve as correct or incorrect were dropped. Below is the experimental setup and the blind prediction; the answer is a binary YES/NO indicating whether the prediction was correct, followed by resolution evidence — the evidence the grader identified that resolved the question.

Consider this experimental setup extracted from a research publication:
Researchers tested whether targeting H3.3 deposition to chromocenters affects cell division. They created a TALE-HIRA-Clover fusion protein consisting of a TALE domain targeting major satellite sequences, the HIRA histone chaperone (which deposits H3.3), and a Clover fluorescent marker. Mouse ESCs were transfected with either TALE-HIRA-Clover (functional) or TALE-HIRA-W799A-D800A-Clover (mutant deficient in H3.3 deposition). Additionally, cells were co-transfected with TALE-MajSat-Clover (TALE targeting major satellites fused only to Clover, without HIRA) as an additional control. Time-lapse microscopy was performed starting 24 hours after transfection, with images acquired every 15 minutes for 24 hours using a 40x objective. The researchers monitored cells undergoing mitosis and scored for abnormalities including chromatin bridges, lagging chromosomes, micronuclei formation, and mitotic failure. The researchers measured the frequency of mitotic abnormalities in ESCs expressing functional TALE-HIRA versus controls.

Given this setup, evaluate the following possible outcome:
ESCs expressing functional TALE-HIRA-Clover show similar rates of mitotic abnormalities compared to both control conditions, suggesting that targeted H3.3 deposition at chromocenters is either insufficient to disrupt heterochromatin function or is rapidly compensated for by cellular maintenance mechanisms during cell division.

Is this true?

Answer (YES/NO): NO